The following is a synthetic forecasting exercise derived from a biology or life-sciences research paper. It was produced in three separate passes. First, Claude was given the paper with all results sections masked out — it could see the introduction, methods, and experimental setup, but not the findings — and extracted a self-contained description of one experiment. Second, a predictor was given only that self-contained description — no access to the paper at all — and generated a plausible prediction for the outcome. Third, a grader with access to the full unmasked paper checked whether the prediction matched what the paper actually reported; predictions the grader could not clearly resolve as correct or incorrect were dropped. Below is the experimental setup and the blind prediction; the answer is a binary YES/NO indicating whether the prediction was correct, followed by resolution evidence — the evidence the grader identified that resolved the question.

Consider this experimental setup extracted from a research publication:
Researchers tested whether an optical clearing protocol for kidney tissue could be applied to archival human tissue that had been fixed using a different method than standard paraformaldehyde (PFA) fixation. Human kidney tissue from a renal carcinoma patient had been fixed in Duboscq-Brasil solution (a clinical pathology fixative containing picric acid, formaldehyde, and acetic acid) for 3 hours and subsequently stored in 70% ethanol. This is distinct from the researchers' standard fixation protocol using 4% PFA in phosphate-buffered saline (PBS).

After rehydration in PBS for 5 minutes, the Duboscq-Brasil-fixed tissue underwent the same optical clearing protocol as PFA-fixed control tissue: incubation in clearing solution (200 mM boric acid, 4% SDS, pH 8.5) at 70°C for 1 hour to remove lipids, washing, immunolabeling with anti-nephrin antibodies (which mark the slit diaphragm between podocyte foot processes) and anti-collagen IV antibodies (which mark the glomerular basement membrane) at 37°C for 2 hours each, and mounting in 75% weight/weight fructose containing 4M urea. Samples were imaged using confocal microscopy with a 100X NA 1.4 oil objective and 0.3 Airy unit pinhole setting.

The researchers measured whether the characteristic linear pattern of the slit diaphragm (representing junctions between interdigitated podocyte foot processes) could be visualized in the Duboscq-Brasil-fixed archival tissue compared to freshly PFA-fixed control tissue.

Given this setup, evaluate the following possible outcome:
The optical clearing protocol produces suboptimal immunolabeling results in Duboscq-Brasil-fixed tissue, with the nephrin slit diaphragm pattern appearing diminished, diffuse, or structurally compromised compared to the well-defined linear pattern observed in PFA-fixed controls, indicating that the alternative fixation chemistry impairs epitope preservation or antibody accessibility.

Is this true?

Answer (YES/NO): NO